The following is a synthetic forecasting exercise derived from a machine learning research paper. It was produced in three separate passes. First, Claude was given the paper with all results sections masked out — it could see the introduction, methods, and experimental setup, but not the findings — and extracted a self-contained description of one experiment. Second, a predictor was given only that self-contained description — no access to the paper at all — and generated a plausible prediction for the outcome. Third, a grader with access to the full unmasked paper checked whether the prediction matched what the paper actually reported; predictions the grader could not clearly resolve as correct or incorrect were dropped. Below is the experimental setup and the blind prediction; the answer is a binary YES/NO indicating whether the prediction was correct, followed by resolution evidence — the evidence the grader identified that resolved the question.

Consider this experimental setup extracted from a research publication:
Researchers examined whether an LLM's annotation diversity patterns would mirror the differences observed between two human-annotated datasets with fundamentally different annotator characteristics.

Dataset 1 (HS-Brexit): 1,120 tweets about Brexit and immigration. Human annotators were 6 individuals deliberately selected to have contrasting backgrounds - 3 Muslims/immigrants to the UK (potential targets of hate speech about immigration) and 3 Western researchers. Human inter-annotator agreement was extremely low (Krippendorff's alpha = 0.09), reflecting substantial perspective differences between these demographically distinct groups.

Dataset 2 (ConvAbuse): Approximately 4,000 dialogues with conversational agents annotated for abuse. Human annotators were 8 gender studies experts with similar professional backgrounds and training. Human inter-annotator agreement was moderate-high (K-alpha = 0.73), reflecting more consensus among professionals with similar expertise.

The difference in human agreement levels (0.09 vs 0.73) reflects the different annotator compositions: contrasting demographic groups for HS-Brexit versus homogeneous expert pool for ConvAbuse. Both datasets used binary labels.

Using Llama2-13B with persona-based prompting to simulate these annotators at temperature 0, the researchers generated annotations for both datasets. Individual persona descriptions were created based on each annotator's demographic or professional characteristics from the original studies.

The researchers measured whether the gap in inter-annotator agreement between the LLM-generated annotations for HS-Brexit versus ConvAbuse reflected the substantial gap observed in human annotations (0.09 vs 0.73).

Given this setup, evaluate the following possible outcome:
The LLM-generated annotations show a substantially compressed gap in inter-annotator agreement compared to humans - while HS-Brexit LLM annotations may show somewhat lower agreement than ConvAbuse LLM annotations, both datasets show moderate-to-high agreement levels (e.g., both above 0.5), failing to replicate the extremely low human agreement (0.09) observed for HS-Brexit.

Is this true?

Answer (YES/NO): YES